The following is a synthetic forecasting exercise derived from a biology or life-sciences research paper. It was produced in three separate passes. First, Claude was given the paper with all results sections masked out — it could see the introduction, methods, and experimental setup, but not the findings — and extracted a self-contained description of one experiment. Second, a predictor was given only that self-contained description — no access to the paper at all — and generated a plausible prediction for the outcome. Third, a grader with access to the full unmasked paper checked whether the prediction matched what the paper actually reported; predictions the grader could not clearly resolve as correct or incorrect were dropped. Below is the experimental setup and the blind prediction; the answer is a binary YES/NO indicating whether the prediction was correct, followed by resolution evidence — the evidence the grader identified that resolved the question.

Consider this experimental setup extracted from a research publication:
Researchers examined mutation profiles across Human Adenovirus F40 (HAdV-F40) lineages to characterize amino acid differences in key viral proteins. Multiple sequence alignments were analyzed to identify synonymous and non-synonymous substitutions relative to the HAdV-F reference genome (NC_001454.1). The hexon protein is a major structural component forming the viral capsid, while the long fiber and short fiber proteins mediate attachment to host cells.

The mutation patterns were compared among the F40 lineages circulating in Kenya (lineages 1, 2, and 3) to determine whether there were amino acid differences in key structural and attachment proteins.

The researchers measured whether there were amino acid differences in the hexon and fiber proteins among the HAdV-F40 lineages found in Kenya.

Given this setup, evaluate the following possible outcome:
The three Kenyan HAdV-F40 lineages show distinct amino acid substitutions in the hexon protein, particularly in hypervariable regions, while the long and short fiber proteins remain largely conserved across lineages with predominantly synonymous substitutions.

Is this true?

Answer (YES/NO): NO